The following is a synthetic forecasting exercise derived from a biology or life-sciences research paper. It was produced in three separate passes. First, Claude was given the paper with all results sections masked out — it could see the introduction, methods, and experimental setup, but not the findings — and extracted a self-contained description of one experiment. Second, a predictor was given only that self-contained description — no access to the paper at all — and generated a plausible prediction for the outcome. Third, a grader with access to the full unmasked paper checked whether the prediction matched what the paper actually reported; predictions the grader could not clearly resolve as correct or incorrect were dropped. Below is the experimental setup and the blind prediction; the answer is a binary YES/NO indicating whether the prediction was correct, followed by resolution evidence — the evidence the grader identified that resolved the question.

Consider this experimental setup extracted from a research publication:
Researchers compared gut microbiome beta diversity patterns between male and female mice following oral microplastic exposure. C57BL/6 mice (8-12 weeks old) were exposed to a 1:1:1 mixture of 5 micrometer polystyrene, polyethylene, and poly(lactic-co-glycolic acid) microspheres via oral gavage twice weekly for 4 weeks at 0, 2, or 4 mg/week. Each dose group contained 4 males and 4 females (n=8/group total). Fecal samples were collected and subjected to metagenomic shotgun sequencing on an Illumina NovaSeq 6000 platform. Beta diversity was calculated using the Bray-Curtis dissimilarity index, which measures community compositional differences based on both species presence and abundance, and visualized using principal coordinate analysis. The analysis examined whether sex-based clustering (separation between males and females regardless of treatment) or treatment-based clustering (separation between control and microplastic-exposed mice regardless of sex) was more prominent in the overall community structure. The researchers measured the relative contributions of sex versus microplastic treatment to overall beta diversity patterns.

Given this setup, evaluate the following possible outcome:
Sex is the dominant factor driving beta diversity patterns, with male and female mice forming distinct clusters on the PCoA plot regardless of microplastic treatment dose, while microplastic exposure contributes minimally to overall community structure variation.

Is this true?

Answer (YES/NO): NO